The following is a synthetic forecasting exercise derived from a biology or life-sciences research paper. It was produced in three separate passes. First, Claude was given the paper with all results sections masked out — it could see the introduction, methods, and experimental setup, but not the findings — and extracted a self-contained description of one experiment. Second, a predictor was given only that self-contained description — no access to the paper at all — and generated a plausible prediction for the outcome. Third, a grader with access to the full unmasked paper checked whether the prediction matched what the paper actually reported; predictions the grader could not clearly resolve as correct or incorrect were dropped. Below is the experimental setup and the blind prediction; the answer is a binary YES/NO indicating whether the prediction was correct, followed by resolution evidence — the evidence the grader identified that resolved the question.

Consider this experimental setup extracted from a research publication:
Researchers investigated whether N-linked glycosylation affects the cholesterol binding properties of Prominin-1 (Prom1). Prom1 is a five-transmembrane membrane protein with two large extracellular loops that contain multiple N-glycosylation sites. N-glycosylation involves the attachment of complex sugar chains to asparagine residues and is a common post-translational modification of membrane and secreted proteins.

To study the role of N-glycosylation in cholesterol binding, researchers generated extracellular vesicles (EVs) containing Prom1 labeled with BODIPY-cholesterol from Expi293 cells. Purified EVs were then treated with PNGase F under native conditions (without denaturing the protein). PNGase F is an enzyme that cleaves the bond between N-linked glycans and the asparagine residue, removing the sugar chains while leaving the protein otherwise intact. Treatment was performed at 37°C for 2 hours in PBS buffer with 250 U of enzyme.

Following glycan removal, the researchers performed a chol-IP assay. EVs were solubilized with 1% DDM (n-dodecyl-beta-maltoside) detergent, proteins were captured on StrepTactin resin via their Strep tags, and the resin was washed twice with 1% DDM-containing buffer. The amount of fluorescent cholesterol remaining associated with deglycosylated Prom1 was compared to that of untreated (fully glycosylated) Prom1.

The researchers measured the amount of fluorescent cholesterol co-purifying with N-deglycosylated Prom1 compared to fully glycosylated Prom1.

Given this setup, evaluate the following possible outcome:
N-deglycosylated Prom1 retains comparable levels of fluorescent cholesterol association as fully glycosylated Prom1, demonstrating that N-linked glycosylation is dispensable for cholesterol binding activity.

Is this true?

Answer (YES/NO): NO